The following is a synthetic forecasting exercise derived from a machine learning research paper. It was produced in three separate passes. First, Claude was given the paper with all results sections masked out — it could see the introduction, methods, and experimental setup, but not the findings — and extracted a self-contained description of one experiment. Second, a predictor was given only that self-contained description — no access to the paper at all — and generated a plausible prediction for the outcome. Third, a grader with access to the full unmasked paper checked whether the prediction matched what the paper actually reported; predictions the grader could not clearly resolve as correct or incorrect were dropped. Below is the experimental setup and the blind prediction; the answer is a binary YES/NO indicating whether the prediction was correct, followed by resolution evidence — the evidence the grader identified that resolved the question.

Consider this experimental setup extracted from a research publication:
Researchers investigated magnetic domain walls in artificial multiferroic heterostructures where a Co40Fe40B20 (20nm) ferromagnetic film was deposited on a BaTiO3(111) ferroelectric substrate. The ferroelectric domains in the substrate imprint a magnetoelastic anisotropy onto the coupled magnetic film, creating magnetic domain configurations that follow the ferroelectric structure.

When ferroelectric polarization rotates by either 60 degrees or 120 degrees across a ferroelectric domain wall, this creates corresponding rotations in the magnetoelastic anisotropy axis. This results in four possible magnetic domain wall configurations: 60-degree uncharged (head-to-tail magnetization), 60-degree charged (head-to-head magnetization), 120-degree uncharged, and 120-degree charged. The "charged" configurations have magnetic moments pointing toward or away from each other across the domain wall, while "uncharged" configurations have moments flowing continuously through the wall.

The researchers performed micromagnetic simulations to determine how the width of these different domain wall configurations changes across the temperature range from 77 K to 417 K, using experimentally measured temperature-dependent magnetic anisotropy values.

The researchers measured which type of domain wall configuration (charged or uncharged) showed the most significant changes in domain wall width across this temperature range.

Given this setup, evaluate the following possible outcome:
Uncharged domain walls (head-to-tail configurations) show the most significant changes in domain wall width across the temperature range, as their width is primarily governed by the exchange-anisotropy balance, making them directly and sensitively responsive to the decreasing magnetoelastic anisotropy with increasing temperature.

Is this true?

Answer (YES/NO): NO